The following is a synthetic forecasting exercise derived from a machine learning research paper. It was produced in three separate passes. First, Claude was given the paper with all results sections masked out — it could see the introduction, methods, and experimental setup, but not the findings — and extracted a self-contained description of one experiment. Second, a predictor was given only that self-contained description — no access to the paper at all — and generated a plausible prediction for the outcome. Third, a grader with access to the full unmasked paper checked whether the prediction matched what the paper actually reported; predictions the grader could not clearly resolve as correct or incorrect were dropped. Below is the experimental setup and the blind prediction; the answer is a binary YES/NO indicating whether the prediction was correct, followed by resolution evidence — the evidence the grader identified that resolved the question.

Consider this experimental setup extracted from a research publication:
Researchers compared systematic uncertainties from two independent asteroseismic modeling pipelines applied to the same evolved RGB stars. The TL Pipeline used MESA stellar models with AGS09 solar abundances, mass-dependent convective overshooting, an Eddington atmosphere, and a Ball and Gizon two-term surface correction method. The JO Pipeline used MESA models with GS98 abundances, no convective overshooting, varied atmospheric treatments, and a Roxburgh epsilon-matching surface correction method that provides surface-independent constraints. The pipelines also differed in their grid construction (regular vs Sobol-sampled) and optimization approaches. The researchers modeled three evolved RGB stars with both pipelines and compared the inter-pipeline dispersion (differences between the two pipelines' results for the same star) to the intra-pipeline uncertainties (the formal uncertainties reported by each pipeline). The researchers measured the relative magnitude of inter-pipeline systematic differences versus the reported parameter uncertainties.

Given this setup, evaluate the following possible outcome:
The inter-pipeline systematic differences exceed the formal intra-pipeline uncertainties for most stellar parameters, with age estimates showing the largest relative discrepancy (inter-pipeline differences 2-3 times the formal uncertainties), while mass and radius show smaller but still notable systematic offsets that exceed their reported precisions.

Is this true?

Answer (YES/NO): NO